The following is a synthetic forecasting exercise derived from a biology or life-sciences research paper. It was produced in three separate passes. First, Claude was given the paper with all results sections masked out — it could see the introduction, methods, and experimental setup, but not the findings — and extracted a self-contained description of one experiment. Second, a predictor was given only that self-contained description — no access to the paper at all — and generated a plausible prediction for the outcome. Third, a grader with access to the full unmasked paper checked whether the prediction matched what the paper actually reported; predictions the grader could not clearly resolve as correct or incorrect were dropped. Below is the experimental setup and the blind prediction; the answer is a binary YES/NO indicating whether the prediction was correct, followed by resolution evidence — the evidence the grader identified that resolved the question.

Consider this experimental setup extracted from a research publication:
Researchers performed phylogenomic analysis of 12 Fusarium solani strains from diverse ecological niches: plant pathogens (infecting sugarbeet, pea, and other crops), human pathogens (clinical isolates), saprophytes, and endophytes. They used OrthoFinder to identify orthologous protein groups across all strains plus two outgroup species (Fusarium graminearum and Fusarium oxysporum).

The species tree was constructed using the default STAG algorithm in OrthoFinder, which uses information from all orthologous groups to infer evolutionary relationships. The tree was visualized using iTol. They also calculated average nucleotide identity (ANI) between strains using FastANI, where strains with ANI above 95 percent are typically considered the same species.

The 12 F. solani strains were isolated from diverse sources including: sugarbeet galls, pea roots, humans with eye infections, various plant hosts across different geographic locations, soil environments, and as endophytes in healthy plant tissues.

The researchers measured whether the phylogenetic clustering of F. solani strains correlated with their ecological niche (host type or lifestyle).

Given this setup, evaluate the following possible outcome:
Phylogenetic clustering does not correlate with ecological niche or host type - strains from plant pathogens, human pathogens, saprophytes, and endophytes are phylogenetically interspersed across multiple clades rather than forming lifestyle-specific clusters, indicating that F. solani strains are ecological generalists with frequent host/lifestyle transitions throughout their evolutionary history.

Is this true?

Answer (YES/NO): YES